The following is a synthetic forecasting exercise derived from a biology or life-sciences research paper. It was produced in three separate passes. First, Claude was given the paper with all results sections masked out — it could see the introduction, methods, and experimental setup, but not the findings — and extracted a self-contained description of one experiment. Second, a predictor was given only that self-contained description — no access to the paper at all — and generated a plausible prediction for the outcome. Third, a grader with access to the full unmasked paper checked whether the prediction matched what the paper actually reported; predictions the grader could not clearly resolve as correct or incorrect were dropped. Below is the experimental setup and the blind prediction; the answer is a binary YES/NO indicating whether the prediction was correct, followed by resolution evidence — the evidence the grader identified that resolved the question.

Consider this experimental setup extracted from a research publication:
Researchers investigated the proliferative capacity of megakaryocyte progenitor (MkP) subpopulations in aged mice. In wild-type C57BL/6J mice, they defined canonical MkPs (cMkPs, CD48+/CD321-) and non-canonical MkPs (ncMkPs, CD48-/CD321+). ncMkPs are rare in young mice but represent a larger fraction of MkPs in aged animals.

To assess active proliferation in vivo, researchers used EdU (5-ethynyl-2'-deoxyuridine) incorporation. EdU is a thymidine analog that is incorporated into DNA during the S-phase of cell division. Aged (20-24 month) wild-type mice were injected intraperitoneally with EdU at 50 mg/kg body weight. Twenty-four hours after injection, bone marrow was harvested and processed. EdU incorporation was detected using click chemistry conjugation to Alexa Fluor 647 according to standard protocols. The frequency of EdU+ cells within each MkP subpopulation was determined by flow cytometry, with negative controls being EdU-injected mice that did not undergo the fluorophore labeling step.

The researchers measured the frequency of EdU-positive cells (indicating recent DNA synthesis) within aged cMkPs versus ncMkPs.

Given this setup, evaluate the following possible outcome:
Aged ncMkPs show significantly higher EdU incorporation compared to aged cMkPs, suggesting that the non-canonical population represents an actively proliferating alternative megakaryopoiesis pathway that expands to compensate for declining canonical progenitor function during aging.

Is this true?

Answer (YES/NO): NO